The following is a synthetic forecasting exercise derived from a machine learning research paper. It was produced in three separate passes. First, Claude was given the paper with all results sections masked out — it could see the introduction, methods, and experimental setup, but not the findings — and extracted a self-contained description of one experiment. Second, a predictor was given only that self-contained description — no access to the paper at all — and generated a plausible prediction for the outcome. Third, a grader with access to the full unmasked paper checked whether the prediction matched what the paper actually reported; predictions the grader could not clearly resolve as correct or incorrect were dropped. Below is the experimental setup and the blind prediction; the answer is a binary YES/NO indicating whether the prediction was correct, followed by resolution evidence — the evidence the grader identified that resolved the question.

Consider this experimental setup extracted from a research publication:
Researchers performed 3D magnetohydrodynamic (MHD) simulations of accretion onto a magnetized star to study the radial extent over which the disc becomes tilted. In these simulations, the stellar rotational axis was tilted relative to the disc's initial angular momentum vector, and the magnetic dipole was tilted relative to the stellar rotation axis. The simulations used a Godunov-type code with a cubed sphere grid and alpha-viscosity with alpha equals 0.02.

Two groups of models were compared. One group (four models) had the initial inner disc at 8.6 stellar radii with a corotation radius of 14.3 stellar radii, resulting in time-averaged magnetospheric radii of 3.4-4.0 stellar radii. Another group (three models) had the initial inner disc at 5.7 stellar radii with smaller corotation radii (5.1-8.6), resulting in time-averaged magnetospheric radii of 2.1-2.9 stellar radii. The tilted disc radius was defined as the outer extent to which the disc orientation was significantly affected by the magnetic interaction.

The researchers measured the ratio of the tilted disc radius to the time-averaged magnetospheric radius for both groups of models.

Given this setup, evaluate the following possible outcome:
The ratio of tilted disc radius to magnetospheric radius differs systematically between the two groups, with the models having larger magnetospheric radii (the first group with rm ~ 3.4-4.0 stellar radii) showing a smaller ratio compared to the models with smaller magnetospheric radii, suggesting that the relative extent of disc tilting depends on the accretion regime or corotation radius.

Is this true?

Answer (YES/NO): NO